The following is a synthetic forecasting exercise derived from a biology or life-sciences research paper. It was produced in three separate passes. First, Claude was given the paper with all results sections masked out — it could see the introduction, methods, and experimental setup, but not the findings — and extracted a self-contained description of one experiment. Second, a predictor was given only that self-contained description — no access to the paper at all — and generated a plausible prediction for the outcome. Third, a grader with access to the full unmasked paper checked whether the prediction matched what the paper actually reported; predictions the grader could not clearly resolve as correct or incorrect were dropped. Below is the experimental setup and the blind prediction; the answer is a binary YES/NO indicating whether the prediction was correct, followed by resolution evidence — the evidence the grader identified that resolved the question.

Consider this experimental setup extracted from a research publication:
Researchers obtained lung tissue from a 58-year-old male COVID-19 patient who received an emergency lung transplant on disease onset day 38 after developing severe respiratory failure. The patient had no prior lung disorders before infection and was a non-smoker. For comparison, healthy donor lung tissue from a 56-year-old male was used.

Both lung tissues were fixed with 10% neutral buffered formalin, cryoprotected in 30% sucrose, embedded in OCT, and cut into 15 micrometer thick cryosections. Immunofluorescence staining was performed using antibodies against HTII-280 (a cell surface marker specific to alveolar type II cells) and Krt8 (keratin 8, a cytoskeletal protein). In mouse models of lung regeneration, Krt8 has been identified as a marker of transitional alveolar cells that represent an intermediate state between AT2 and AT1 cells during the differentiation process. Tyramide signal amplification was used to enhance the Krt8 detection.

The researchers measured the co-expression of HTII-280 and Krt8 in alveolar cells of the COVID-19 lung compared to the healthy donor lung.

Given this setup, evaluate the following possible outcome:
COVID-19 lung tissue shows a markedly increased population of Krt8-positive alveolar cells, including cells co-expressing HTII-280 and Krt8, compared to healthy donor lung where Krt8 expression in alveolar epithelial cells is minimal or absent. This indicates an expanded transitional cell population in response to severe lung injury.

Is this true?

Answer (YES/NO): YES